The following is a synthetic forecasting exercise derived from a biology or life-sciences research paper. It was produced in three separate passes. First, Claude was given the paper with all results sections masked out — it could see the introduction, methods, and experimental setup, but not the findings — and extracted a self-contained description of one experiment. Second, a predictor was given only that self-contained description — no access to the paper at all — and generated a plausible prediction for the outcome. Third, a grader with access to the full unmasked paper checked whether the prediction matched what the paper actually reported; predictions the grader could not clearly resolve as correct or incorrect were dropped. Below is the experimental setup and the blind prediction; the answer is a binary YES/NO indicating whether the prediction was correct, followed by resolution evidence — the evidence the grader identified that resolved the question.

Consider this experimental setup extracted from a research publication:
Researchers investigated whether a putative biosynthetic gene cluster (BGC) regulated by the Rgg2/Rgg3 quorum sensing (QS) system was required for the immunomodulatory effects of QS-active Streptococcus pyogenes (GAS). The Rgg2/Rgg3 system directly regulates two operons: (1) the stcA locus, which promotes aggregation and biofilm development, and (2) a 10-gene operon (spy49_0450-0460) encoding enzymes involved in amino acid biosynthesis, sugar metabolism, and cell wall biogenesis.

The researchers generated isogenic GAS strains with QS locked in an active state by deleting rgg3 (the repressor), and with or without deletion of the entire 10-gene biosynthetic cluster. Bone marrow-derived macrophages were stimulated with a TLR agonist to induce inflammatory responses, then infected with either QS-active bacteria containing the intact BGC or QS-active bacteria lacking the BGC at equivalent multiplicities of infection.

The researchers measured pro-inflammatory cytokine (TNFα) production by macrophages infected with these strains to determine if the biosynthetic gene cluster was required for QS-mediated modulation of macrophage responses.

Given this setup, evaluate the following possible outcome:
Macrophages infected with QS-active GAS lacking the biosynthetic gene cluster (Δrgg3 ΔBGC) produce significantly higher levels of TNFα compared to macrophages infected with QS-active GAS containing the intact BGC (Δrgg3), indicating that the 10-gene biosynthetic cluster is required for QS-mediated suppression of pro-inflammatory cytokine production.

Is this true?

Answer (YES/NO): YES